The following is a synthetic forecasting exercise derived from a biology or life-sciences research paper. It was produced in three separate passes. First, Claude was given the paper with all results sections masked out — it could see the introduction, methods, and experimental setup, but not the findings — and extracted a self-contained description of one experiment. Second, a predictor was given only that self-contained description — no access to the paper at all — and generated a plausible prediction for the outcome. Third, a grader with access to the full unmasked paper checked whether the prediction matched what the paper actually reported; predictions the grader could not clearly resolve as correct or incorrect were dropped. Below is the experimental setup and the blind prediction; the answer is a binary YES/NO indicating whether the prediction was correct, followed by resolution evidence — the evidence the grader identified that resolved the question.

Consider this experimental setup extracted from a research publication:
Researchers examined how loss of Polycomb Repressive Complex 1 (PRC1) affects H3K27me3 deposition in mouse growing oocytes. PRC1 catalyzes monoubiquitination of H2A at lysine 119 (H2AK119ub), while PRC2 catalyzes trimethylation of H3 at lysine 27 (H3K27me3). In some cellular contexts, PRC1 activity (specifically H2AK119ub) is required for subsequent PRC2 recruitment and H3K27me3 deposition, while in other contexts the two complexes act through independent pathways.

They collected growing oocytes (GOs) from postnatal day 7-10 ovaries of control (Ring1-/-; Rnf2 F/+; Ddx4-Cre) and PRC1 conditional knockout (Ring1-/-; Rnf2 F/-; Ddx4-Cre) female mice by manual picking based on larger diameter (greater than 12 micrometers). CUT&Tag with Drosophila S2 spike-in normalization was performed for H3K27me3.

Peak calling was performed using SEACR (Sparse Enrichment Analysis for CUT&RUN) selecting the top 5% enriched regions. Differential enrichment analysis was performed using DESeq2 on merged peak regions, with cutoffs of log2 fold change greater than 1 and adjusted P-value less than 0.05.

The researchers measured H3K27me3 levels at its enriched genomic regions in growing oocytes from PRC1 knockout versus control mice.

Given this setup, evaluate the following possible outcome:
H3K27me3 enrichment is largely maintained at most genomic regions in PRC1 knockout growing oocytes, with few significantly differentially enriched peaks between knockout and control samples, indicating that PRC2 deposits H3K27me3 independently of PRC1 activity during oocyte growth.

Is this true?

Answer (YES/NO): NO